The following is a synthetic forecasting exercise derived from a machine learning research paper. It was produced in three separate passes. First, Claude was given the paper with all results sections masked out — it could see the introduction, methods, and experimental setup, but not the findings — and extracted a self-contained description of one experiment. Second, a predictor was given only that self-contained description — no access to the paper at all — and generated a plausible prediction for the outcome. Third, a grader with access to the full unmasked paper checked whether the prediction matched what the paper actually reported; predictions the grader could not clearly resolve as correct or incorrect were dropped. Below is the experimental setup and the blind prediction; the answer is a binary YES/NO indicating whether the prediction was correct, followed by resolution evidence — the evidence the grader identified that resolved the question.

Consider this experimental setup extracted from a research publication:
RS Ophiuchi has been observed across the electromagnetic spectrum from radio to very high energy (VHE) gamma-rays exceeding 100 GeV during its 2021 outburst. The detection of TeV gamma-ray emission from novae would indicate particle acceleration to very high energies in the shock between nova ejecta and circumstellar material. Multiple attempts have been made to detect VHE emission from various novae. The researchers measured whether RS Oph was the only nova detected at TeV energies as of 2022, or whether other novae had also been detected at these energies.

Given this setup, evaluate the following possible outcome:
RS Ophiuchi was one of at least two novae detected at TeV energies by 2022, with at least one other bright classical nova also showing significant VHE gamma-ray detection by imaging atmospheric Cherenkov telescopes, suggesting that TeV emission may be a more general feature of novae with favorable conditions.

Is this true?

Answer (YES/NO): NO